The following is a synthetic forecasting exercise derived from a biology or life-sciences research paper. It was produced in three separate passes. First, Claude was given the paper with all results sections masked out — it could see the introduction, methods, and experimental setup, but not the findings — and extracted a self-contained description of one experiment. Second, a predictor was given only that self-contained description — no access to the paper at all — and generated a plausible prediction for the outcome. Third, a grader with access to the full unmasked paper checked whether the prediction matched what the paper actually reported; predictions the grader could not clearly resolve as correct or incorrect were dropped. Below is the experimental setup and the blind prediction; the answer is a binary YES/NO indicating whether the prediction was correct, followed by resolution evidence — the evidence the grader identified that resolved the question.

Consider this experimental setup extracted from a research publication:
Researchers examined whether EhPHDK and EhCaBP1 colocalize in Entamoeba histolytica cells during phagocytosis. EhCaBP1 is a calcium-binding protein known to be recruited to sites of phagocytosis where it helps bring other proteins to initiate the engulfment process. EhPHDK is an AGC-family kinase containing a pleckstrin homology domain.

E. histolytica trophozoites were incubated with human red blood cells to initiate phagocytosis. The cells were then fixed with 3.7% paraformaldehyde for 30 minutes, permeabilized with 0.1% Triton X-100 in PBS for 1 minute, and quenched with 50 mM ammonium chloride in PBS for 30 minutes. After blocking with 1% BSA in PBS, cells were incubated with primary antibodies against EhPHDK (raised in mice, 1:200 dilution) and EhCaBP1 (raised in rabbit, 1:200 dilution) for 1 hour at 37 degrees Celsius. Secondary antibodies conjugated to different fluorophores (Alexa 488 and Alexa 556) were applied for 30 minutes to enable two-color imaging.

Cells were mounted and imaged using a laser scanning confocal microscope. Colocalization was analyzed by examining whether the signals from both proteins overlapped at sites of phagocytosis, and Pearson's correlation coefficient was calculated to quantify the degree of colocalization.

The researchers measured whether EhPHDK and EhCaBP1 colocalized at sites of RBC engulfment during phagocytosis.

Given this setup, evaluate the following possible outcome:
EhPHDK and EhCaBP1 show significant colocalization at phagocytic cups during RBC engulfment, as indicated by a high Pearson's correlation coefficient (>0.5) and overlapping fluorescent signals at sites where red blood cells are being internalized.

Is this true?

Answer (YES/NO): YES